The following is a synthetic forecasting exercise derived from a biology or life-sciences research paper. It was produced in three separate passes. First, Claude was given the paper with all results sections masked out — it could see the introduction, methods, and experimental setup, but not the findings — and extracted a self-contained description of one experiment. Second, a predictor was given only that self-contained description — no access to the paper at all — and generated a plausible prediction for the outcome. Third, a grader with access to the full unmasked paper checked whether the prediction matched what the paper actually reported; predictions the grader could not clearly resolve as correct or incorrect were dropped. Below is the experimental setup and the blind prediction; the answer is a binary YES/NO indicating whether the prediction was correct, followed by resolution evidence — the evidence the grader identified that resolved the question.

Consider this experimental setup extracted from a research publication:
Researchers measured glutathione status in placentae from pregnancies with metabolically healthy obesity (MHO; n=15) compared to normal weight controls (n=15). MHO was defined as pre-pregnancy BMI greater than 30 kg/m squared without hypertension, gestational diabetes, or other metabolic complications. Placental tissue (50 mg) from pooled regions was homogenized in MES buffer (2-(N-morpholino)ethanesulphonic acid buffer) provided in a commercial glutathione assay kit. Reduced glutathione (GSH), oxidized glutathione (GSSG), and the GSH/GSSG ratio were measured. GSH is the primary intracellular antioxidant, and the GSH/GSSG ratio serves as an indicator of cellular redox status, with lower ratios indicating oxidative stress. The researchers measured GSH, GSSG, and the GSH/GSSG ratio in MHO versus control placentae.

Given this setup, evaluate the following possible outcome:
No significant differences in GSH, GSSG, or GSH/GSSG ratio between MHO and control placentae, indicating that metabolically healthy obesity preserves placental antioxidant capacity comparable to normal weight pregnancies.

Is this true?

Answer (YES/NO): YES